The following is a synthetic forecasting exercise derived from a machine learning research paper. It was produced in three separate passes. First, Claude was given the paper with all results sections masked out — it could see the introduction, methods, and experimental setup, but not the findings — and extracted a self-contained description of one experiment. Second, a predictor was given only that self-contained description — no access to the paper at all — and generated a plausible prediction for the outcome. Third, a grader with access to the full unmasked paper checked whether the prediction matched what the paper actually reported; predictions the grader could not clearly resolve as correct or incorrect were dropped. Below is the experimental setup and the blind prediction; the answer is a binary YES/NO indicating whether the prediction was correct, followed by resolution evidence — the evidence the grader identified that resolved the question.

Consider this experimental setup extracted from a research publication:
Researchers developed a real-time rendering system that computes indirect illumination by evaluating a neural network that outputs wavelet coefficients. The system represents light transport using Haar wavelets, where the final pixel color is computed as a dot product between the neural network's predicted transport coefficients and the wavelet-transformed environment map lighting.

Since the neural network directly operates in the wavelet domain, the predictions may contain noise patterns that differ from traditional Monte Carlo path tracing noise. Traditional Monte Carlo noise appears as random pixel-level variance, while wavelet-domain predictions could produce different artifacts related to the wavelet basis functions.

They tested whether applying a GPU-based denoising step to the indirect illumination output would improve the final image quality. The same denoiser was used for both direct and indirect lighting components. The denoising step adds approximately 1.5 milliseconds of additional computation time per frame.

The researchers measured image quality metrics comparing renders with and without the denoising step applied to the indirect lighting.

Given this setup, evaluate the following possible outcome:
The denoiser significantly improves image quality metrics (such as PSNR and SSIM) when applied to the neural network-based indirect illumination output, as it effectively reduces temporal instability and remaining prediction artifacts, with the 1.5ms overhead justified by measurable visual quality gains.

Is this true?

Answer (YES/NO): NO